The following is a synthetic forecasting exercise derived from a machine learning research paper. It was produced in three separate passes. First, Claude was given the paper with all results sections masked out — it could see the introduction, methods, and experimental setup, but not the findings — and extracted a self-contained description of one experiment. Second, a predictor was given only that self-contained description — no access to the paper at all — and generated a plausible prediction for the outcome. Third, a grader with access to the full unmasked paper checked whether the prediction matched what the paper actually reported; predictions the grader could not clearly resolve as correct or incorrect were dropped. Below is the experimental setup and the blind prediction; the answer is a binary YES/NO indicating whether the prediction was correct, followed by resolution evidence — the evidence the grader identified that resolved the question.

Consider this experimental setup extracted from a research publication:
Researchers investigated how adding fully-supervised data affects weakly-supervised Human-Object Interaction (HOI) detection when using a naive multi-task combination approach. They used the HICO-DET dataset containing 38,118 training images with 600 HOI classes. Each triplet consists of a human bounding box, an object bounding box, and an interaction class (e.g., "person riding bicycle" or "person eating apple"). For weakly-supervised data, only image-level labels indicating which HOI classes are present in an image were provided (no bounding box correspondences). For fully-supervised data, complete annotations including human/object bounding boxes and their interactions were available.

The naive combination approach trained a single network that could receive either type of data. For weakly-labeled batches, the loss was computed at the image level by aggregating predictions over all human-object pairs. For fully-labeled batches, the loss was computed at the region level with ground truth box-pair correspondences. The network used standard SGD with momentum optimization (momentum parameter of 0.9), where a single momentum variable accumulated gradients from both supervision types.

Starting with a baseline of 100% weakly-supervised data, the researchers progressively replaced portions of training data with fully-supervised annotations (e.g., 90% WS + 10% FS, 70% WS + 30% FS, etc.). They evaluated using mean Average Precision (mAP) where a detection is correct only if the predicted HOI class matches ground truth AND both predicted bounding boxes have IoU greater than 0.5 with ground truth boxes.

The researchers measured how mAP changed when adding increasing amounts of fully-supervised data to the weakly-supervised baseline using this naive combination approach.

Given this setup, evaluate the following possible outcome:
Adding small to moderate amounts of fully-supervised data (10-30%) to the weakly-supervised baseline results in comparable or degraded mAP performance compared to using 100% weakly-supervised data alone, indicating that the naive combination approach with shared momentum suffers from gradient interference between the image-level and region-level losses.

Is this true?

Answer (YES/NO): YES